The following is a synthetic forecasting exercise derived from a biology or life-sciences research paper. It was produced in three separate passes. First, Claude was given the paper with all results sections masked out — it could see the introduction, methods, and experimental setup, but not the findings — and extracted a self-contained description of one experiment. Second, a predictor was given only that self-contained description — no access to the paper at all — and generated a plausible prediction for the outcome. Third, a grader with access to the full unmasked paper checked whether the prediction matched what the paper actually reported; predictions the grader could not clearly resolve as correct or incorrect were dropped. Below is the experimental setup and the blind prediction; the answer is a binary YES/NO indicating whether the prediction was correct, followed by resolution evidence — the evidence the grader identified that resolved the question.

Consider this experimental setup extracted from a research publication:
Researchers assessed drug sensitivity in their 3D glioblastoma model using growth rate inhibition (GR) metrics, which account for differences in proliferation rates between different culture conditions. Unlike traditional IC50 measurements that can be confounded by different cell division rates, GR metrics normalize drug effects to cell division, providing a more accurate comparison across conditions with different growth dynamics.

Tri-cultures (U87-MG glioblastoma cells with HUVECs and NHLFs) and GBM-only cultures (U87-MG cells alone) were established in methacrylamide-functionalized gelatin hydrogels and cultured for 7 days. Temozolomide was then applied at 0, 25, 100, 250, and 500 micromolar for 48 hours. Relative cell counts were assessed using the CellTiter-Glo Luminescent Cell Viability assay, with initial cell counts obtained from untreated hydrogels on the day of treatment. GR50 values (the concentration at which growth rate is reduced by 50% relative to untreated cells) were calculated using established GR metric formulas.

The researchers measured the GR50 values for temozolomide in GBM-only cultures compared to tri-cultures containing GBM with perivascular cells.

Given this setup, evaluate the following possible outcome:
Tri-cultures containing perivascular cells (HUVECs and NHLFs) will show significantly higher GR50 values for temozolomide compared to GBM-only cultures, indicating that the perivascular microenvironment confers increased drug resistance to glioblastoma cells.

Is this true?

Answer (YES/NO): NO